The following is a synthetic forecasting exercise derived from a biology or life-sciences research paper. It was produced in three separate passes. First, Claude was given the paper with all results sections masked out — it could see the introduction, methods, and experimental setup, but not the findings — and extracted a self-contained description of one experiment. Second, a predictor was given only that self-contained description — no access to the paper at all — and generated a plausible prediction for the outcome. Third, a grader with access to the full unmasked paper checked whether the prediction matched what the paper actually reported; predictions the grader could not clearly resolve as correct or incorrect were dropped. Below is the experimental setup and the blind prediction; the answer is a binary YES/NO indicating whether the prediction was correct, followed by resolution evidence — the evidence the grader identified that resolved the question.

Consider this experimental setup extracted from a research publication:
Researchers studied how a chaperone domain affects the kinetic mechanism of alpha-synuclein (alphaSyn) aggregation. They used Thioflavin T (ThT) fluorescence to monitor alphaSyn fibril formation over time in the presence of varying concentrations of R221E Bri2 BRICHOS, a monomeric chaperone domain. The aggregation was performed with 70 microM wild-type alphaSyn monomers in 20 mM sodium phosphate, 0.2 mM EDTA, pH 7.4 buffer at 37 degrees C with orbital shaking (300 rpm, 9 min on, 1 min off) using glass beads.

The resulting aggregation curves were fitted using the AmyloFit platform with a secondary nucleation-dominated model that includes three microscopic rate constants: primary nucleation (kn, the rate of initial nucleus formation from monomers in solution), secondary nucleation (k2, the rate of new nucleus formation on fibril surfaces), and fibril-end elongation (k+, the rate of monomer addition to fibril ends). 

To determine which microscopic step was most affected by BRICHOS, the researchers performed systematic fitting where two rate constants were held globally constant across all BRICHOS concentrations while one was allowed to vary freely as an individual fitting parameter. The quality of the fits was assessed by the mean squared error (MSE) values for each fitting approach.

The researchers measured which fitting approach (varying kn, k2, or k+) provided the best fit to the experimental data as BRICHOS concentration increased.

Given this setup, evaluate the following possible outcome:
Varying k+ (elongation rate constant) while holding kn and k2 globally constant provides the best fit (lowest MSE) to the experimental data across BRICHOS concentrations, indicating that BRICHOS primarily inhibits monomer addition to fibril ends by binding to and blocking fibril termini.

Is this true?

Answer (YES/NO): NO